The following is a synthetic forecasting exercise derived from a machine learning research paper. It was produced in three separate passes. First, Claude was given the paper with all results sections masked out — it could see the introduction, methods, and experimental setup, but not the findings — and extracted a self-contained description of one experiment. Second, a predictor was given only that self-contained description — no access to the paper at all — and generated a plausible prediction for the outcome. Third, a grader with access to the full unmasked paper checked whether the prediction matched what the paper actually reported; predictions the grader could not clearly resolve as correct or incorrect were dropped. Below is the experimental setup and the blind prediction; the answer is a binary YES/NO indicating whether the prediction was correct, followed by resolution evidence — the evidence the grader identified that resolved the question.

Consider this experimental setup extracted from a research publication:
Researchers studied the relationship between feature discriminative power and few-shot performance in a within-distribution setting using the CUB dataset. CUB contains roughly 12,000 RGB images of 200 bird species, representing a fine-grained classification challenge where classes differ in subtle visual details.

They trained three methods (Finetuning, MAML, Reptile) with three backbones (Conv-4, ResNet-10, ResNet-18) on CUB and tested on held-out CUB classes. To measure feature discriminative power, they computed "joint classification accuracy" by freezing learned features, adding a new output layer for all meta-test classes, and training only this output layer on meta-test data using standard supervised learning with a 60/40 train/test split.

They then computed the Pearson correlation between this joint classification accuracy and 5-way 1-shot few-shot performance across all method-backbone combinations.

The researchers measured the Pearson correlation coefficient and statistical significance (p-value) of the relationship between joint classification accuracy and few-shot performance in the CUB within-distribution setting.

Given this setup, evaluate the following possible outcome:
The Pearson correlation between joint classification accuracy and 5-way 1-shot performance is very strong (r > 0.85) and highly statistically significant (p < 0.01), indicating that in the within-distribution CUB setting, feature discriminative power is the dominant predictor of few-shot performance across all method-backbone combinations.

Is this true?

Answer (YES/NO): NO